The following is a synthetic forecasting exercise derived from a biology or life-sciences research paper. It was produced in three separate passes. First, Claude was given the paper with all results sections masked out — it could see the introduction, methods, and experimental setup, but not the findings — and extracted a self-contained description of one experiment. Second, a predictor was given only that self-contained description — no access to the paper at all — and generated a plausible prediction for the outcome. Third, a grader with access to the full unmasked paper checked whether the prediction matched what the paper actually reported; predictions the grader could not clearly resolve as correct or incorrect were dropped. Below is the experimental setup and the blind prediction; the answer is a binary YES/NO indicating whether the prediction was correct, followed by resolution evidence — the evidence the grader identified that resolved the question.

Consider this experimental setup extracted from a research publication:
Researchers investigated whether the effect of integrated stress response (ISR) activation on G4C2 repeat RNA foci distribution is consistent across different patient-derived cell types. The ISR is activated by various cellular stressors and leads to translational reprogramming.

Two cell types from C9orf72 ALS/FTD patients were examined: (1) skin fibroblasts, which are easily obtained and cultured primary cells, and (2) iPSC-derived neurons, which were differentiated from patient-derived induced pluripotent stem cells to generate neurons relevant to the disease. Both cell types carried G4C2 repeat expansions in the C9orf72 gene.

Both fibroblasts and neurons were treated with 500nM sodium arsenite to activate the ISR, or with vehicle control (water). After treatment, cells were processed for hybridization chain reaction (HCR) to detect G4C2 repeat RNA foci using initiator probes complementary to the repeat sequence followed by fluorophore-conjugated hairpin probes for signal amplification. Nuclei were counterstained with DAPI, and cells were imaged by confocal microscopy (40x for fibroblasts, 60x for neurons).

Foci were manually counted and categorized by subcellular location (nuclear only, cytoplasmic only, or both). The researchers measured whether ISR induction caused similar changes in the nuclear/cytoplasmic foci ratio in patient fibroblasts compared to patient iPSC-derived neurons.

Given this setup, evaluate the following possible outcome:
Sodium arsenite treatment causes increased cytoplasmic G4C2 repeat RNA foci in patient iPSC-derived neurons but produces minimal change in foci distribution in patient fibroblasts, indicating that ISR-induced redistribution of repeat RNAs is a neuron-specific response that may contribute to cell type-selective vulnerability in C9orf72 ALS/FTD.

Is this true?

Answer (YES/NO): NO